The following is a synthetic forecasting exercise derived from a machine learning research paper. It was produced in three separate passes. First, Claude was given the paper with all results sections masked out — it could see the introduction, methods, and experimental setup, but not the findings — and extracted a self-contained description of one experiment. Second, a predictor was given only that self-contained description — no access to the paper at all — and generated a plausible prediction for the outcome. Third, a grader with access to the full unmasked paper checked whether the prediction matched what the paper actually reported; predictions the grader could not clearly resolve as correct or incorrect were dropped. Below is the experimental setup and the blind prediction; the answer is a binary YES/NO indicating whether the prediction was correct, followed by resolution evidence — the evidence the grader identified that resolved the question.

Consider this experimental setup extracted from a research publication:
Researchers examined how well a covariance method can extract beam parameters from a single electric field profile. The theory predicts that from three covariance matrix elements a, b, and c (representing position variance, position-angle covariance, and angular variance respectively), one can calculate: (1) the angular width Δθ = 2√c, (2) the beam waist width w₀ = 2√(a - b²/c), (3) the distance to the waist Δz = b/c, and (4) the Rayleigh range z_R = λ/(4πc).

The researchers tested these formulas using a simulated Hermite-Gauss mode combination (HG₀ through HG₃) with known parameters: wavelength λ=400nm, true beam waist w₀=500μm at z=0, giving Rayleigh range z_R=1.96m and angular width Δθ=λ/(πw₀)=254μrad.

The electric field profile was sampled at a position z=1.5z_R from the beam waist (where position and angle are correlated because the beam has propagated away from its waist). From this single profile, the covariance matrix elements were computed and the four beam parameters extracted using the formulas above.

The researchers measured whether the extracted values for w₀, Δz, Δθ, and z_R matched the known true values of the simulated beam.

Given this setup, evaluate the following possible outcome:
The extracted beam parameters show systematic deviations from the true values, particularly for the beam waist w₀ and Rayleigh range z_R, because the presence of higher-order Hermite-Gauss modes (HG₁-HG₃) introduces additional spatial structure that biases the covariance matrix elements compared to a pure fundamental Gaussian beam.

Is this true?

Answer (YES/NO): NO